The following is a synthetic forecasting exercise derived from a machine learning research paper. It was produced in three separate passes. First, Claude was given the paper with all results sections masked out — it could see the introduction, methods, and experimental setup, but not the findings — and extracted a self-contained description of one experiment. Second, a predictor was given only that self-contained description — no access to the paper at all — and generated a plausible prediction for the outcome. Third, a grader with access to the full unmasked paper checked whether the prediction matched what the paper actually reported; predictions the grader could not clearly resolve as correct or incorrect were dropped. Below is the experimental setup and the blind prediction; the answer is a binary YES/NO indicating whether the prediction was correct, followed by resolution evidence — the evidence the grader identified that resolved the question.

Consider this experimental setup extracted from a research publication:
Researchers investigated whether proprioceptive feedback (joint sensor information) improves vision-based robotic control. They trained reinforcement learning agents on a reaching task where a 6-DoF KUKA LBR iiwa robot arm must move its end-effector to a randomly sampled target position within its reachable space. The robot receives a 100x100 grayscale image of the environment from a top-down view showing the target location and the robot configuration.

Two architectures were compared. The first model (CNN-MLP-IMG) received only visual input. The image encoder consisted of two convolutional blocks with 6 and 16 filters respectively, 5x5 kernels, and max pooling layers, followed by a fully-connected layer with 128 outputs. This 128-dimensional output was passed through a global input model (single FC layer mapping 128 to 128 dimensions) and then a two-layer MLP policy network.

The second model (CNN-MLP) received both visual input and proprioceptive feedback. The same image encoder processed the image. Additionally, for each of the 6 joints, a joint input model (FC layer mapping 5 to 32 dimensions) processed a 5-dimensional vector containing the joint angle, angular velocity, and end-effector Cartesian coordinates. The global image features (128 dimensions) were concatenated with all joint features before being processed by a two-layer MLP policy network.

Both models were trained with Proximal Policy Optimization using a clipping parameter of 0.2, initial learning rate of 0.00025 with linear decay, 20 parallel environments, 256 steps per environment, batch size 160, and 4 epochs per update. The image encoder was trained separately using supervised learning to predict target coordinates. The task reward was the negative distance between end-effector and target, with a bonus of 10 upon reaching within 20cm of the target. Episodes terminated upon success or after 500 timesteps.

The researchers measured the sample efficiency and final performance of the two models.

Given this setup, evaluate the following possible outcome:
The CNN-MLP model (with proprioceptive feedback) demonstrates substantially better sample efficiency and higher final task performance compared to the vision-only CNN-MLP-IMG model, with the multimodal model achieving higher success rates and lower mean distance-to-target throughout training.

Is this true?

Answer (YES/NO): YES